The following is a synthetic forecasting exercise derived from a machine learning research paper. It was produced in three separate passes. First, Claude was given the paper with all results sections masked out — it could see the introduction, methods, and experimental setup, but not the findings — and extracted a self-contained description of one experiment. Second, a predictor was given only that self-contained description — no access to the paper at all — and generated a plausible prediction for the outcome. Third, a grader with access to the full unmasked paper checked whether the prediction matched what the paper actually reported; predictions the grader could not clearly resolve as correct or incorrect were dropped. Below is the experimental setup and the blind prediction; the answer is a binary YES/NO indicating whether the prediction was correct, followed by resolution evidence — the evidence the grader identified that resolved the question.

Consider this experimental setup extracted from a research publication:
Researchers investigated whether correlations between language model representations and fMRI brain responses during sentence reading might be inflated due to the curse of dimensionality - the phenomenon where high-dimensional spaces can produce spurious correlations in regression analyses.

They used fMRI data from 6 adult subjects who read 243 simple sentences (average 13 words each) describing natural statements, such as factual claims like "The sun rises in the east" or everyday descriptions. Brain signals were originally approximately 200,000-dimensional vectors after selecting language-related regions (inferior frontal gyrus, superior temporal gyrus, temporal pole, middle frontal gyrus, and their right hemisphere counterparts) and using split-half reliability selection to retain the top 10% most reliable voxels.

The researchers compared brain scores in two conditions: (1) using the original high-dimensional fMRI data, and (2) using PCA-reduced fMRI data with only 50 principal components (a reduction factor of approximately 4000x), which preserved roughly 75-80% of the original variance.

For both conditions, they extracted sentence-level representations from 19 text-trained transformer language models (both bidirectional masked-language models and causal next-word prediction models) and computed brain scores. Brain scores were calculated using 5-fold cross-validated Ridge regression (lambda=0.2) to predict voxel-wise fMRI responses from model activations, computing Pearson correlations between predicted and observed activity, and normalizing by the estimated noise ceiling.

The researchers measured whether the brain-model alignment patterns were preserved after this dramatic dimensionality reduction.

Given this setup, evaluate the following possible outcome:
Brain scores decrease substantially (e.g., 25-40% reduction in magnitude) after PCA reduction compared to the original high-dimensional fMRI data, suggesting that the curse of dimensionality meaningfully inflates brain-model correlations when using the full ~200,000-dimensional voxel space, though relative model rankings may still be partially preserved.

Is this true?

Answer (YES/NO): NO